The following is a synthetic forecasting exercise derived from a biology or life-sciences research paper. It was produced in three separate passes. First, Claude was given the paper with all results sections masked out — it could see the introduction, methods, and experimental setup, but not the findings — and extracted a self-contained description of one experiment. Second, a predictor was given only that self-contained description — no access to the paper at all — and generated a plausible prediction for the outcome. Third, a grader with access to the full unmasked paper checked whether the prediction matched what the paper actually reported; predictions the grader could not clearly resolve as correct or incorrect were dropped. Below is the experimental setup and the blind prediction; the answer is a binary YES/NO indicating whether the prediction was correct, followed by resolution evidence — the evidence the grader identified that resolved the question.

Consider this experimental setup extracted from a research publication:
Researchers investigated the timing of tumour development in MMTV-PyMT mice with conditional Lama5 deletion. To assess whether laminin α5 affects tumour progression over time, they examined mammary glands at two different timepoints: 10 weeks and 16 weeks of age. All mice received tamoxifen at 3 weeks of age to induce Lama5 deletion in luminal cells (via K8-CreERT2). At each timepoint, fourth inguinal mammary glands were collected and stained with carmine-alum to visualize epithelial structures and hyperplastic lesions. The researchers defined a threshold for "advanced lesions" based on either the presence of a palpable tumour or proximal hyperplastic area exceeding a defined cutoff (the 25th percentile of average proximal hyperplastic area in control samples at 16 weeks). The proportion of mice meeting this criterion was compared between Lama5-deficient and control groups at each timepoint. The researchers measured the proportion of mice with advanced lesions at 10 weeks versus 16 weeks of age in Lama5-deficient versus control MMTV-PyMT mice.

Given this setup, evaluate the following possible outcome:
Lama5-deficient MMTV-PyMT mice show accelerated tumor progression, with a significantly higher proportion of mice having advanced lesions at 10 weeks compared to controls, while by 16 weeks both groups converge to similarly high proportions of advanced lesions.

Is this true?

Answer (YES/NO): NO